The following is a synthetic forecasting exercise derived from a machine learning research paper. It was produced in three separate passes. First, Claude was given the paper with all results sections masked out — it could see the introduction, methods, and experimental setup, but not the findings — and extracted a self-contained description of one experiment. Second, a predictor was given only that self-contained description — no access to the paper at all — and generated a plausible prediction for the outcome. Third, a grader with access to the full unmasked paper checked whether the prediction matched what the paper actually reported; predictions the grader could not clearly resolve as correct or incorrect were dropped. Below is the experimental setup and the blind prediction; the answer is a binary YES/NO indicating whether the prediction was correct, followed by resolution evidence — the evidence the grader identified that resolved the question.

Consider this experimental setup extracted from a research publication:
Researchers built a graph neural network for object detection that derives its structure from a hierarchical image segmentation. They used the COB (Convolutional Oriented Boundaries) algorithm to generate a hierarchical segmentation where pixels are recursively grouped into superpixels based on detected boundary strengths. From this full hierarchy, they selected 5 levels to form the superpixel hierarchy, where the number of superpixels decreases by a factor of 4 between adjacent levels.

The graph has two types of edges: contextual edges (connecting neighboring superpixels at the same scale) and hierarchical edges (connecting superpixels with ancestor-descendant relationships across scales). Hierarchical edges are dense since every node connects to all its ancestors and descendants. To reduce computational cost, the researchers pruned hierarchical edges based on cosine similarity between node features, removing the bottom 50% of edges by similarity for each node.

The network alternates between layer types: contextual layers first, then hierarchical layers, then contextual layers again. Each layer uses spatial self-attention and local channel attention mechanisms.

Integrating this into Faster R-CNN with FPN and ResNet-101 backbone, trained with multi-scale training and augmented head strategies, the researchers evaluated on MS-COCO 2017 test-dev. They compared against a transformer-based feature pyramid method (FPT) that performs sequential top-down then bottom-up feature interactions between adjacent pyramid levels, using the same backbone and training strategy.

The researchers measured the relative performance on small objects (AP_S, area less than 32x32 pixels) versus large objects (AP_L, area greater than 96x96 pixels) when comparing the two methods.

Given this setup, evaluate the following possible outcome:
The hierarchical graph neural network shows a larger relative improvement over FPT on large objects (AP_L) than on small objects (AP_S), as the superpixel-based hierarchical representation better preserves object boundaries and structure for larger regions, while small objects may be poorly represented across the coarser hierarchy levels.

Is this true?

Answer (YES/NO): NO